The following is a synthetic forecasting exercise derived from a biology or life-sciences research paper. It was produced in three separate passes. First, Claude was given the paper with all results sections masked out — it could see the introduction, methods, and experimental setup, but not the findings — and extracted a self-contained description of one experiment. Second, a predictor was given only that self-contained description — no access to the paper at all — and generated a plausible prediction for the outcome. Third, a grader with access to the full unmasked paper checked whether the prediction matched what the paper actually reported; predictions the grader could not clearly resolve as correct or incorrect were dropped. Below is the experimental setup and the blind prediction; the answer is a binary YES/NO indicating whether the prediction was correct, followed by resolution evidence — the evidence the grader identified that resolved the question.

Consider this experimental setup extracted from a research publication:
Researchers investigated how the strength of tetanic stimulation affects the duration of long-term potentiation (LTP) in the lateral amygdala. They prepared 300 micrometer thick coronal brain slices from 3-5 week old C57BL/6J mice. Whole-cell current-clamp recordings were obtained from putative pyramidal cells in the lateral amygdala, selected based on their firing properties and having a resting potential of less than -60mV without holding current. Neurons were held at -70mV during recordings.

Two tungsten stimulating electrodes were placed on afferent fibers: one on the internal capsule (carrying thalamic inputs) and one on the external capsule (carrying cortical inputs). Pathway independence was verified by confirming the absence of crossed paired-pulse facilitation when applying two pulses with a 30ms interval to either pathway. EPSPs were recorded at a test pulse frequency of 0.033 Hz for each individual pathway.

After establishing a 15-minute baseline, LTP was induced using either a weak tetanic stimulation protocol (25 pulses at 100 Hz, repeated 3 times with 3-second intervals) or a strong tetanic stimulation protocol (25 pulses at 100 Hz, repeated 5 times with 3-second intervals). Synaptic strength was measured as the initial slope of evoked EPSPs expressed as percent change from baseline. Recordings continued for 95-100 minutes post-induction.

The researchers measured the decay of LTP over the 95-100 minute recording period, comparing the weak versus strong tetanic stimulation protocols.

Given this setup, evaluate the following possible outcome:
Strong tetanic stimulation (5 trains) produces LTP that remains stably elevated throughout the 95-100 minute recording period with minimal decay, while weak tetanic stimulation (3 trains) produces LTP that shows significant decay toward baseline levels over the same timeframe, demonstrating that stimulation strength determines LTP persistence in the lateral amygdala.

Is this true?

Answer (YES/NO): NO